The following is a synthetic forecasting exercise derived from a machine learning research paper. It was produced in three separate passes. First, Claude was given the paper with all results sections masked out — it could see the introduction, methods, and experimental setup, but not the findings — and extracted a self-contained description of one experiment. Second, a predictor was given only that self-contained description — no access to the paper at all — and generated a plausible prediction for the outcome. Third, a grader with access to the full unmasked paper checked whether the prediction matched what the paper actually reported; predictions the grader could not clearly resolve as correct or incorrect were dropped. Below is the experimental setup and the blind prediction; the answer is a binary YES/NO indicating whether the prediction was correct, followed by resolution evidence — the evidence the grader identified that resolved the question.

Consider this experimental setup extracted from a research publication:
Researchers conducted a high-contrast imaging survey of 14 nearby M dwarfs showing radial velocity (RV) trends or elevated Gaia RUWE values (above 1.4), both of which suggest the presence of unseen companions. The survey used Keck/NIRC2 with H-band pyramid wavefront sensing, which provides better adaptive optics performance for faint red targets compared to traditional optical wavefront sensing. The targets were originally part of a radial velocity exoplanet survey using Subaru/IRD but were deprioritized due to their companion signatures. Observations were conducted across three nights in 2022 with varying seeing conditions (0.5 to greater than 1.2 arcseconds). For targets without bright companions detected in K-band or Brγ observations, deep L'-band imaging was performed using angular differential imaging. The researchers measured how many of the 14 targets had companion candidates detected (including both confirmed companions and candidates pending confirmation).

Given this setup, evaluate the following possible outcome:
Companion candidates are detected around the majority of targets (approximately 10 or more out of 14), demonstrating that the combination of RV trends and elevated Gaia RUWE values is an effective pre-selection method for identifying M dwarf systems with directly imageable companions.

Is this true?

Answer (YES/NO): NO